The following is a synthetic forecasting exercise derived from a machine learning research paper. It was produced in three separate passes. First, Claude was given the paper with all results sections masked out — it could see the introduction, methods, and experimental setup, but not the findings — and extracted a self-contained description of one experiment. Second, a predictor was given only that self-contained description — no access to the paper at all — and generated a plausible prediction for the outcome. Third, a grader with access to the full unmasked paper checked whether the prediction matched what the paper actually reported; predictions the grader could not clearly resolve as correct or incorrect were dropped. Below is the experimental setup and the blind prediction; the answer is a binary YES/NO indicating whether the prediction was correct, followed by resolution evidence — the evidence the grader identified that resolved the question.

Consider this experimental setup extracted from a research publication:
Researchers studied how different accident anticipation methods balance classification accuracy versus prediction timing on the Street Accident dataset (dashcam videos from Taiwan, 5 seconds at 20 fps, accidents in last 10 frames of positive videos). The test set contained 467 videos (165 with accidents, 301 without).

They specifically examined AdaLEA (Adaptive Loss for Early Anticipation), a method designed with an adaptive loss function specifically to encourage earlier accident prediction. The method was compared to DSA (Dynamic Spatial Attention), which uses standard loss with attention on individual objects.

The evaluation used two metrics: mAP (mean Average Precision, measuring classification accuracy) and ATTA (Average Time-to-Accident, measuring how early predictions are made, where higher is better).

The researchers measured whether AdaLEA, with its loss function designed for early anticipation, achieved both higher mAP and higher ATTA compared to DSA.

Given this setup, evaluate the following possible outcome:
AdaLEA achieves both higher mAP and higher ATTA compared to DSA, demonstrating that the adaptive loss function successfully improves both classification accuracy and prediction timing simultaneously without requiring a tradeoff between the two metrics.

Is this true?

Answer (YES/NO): YES